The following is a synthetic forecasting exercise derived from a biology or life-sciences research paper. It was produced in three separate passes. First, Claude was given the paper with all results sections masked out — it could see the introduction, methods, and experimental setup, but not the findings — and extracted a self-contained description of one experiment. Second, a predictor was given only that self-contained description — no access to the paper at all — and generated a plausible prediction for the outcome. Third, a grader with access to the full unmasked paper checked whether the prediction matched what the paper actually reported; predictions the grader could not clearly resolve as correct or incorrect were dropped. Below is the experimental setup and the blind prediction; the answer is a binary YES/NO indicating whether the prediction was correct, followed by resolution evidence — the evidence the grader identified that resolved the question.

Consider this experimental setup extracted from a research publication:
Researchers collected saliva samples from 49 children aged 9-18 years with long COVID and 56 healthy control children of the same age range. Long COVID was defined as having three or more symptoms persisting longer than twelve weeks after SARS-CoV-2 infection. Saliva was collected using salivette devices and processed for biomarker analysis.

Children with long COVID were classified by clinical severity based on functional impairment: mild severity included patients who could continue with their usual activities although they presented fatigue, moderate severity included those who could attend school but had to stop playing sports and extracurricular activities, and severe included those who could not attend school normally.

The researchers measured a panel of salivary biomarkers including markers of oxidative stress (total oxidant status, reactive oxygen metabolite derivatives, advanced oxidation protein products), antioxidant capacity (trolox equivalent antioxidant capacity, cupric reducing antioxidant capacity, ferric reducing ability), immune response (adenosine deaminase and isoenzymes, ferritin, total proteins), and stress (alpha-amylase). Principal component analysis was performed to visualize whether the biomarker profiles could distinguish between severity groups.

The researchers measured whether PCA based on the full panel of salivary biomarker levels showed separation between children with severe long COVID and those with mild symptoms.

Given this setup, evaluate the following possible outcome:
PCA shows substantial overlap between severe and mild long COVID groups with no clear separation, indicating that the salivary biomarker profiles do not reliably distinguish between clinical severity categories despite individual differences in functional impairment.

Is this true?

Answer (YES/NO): YES